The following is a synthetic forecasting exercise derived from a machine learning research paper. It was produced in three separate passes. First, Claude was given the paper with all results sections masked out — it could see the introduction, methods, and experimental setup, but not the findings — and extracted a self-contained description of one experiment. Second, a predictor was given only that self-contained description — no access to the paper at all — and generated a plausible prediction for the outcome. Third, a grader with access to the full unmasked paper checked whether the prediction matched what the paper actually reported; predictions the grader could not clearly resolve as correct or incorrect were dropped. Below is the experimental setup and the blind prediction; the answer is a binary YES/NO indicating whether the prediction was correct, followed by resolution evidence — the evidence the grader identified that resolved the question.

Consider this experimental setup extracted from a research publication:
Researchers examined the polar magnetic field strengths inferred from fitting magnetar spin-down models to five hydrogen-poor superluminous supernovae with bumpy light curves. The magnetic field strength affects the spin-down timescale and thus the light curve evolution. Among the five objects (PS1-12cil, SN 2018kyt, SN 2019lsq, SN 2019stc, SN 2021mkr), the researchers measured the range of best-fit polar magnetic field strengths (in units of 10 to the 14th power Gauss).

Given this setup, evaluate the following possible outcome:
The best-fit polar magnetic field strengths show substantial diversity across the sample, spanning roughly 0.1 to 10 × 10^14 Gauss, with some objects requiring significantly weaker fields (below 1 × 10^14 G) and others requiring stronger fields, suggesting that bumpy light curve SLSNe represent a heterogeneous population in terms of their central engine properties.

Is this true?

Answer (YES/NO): NO